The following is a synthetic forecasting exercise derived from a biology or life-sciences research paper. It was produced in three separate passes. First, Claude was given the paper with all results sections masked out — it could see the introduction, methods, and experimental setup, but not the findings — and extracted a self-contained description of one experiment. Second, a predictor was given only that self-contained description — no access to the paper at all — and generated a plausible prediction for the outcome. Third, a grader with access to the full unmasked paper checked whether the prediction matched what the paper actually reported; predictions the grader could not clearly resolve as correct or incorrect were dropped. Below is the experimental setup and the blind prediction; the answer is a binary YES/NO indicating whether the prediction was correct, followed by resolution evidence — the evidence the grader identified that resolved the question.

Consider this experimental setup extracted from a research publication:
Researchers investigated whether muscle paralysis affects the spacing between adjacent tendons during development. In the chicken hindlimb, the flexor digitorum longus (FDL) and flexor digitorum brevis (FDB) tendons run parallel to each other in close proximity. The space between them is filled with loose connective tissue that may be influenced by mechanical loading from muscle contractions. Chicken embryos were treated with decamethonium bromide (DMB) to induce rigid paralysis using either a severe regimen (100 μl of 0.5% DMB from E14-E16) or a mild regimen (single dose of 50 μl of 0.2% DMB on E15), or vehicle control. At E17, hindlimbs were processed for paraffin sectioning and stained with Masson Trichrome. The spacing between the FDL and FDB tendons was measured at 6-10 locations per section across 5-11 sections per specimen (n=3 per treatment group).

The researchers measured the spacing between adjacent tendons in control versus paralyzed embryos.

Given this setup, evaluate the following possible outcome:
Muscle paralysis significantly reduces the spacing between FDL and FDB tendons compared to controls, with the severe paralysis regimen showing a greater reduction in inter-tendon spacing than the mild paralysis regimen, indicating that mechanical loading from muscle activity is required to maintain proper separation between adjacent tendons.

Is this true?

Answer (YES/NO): YES